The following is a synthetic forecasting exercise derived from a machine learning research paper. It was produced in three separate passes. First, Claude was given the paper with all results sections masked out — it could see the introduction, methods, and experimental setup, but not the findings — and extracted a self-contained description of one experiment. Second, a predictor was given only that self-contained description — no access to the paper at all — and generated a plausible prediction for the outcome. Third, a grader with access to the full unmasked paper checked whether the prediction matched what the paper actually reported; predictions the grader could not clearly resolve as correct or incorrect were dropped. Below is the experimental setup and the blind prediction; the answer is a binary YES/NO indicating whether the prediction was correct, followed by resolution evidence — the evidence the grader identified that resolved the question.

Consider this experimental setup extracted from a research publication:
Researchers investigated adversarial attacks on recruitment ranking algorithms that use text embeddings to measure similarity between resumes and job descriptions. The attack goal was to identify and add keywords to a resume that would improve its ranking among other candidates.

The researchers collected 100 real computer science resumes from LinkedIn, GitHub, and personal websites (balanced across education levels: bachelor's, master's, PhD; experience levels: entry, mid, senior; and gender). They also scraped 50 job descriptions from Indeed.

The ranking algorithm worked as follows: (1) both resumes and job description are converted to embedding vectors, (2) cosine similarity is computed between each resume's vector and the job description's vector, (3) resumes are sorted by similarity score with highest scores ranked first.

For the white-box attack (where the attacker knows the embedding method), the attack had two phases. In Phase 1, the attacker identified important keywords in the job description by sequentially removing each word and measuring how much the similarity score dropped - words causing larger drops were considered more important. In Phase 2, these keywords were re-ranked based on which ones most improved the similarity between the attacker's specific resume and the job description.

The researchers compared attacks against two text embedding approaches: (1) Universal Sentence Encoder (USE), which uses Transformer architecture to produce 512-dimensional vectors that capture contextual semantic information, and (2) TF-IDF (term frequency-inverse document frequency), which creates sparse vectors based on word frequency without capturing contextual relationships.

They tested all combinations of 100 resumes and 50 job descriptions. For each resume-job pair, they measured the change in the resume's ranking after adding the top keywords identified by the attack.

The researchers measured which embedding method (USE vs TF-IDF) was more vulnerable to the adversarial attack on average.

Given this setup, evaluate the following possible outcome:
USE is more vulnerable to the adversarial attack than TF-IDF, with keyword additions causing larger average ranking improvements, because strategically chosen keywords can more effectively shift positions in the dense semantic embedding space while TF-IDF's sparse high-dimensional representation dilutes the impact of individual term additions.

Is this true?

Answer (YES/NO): NO